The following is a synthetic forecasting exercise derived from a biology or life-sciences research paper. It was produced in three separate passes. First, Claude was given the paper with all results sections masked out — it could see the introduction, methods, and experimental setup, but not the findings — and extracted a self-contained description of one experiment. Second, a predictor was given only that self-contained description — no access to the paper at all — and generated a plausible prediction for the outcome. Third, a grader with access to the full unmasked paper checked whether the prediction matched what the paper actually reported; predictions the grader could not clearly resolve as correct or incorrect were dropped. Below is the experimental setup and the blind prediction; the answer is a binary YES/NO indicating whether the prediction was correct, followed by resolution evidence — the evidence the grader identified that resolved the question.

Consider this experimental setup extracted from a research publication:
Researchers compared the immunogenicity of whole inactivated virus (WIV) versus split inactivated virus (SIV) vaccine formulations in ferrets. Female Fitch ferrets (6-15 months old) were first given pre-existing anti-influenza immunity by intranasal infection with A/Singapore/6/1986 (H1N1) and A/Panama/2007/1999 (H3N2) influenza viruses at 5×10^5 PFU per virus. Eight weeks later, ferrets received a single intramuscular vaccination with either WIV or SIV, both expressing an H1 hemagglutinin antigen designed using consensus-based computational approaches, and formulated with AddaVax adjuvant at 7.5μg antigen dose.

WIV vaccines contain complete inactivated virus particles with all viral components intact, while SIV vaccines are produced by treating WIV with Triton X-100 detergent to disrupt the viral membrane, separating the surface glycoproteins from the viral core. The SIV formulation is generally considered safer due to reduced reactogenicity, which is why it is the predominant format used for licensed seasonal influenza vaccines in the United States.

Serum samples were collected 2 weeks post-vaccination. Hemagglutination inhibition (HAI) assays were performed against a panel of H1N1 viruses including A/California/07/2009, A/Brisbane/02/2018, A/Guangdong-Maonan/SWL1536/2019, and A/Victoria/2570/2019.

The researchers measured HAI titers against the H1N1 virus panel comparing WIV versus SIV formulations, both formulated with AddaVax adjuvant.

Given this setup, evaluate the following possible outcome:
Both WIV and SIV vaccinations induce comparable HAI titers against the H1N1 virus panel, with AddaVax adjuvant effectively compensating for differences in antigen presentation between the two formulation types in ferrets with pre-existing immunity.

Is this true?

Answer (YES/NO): NO